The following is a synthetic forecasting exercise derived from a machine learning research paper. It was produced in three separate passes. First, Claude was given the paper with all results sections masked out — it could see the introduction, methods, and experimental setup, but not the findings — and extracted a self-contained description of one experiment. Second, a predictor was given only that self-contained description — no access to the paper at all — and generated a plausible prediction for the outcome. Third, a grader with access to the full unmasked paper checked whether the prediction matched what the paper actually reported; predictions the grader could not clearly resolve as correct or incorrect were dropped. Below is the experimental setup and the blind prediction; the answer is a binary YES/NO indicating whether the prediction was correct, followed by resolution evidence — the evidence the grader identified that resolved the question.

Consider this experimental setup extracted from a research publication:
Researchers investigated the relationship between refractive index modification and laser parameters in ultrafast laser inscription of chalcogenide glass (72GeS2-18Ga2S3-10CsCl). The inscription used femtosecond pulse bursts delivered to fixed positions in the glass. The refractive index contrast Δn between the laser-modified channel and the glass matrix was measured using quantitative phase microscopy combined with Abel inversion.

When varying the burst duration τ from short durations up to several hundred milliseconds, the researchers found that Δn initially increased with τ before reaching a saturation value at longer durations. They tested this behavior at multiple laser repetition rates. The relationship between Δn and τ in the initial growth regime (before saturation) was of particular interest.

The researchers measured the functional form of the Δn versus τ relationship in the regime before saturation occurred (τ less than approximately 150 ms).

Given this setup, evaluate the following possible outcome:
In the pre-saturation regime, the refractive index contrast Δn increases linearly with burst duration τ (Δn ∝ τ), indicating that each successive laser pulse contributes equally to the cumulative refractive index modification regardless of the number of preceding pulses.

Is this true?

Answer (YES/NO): YES